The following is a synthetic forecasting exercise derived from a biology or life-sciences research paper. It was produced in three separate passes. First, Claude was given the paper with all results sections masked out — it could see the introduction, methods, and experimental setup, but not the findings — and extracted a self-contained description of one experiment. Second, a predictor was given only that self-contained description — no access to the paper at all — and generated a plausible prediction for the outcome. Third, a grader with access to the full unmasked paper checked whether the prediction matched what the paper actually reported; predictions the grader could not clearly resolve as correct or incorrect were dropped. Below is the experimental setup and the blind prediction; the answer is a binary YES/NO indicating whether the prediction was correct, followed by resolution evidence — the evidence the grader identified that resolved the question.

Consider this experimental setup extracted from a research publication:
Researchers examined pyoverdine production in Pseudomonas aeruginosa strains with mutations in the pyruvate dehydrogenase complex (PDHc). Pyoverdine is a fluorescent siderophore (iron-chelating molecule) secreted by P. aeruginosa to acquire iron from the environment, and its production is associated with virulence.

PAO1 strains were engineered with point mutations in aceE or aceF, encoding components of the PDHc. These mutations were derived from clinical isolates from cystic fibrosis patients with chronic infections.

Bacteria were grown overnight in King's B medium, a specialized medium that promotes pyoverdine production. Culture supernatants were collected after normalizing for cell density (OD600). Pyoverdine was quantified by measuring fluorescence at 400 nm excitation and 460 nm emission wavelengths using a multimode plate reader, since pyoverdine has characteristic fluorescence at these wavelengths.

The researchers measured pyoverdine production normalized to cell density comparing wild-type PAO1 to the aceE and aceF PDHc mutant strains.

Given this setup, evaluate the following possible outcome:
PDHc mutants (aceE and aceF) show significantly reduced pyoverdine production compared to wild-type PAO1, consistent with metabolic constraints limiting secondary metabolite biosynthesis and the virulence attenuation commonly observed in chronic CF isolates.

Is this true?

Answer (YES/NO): NO